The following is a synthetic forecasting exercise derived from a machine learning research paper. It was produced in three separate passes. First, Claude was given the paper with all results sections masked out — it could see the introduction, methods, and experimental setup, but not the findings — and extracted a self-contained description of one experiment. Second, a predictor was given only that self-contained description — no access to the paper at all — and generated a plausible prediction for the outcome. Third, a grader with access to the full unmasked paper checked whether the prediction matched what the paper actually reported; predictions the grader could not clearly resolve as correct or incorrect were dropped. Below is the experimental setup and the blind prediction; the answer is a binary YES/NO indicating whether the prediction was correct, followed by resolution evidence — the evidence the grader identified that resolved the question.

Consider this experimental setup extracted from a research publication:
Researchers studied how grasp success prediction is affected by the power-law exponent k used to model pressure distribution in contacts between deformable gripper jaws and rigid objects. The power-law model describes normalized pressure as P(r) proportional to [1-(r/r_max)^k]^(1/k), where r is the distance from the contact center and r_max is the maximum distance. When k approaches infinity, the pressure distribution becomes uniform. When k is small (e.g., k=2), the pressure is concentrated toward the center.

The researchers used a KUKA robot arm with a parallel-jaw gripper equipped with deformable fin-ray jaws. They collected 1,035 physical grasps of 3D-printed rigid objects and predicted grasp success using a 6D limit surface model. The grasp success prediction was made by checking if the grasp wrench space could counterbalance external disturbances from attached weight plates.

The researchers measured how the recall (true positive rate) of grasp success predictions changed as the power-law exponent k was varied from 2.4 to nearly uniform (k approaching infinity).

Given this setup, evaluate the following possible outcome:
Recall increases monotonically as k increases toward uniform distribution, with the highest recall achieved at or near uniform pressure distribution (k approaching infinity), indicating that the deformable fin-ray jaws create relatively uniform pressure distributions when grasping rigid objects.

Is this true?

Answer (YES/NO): NO